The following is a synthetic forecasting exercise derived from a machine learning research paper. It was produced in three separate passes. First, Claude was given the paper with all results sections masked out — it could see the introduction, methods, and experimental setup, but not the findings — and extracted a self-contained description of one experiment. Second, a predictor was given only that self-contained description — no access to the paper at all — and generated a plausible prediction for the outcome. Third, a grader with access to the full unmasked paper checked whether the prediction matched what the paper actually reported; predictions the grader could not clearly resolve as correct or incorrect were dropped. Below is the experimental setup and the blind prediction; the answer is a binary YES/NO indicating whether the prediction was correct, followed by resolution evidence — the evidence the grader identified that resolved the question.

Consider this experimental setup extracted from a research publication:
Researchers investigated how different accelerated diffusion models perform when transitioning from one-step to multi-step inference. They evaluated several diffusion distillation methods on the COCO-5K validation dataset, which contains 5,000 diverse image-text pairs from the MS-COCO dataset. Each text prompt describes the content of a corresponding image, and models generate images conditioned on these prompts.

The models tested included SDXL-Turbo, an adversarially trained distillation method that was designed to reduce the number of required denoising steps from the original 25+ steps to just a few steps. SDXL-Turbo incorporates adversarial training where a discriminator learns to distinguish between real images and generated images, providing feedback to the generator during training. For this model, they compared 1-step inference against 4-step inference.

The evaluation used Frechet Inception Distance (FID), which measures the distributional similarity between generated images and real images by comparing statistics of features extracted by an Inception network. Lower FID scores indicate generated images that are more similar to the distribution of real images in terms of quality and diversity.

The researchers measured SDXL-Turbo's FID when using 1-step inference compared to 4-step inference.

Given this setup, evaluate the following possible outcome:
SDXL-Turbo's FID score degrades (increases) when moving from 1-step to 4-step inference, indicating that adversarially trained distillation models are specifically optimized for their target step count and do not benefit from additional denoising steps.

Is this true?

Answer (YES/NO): YES